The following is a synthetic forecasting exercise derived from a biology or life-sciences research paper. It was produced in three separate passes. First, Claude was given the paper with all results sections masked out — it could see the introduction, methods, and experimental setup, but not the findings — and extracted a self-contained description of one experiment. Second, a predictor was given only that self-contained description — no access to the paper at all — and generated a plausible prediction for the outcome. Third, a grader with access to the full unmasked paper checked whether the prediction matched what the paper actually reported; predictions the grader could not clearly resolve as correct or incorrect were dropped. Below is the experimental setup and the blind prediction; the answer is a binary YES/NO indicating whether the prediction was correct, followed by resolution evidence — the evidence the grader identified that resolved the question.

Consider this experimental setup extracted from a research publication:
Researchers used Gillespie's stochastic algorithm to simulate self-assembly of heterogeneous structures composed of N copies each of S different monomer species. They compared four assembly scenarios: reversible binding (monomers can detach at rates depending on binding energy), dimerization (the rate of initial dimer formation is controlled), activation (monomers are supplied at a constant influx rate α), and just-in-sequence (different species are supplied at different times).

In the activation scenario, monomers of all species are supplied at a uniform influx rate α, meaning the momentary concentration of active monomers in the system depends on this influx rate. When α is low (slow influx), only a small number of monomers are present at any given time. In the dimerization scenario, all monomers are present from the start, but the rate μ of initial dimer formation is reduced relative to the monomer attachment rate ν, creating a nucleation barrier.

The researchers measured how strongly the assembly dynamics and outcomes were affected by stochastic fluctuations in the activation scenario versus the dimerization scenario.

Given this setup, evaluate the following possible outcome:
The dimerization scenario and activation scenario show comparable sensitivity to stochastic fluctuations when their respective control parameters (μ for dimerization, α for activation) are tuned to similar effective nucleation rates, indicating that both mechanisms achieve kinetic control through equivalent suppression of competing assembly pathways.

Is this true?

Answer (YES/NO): NO